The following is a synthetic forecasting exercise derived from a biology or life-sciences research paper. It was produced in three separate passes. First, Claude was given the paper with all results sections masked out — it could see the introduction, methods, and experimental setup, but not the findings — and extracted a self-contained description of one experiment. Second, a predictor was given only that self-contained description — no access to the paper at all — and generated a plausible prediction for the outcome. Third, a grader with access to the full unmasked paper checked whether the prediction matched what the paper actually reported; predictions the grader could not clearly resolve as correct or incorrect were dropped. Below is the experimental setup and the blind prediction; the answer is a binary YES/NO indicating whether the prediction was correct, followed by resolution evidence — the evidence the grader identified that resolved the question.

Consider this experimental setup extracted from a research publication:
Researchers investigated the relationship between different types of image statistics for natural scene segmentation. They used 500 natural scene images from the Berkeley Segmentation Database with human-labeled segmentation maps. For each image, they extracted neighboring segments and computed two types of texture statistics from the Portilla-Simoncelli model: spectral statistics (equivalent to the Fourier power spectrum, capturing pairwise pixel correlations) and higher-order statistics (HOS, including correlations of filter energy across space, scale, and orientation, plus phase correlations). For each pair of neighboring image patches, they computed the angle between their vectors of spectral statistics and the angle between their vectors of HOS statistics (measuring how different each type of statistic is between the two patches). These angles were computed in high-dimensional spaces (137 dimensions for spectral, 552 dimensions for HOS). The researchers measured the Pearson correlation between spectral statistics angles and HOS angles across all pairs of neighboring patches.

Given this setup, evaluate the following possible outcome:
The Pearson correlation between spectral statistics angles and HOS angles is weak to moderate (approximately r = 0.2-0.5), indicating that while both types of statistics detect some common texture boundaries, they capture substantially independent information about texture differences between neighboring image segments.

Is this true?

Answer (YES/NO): NO